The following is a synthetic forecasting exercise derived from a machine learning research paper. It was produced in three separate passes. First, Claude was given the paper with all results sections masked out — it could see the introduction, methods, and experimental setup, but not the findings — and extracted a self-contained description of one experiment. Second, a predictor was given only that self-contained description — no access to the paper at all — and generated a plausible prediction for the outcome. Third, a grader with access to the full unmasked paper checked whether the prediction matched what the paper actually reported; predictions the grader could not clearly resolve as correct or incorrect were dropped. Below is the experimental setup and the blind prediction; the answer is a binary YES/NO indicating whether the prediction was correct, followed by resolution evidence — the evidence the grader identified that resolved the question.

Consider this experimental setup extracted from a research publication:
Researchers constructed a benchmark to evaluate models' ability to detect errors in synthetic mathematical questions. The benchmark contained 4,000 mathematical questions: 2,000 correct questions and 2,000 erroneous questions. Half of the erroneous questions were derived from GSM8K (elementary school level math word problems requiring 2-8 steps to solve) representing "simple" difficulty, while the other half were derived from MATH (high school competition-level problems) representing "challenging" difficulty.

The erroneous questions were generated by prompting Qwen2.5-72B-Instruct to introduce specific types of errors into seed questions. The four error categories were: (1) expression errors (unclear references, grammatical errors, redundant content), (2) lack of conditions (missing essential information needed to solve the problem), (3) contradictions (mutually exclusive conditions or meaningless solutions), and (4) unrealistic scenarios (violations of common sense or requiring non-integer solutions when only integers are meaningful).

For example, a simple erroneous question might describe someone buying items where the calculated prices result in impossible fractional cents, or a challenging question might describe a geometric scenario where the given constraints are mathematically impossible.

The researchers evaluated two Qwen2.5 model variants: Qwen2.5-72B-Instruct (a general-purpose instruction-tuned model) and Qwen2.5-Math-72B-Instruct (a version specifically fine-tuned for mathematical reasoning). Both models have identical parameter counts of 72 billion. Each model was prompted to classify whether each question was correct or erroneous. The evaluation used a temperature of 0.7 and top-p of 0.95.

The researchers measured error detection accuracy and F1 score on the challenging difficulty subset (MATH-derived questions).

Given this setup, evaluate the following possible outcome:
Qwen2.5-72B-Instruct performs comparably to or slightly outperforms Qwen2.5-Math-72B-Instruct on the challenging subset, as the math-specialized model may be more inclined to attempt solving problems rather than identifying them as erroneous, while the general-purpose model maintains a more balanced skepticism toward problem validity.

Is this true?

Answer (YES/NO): YES